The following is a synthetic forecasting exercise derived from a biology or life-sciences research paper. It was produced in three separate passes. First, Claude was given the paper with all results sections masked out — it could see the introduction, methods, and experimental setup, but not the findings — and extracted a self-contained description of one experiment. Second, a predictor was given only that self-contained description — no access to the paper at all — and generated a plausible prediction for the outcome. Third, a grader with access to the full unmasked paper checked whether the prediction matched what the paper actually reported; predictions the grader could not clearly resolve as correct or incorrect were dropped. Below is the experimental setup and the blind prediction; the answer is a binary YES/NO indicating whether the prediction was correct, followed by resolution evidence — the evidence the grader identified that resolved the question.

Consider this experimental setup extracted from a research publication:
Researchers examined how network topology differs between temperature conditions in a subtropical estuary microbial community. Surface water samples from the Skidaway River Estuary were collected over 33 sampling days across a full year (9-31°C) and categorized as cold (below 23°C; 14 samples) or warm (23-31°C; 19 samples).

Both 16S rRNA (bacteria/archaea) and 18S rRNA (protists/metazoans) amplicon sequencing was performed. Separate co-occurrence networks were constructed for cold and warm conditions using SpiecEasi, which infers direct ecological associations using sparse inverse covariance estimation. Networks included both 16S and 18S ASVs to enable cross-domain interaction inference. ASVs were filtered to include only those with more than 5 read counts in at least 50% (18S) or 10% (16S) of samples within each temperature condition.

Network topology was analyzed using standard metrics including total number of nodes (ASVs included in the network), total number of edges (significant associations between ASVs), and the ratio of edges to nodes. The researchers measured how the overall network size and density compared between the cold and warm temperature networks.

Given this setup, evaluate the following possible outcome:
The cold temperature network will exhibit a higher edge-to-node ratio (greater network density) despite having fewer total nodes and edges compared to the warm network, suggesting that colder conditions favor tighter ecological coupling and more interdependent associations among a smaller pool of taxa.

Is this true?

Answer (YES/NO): YES